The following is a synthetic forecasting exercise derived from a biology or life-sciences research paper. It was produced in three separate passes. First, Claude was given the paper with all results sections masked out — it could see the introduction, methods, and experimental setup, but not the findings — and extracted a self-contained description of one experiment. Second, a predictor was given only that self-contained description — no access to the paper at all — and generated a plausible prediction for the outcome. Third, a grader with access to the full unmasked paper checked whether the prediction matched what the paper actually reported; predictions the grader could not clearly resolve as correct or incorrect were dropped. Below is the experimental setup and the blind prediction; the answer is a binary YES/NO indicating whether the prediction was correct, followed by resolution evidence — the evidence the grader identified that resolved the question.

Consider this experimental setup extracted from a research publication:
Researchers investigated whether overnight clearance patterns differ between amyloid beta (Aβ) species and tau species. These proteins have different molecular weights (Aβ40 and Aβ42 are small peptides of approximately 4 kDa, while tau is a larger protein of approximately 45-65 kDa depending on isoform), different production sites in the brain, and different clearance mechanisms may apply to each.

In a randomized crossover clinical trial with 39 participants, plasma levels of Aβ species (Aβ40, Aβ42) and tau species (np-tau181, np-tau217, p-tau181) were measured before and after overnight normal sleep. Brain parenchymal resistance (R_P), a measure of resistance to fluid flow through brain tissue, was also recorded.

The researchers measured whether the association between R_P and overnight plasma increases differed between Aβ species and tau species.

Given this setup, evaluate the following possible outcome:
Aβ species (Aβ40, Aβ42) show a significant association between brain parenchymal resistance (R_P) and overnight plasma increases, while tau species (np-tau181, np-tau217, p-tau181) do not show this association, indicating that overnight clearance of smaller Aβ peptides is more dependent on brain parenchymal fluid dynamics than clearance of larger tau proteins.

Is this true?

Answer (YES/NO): NO